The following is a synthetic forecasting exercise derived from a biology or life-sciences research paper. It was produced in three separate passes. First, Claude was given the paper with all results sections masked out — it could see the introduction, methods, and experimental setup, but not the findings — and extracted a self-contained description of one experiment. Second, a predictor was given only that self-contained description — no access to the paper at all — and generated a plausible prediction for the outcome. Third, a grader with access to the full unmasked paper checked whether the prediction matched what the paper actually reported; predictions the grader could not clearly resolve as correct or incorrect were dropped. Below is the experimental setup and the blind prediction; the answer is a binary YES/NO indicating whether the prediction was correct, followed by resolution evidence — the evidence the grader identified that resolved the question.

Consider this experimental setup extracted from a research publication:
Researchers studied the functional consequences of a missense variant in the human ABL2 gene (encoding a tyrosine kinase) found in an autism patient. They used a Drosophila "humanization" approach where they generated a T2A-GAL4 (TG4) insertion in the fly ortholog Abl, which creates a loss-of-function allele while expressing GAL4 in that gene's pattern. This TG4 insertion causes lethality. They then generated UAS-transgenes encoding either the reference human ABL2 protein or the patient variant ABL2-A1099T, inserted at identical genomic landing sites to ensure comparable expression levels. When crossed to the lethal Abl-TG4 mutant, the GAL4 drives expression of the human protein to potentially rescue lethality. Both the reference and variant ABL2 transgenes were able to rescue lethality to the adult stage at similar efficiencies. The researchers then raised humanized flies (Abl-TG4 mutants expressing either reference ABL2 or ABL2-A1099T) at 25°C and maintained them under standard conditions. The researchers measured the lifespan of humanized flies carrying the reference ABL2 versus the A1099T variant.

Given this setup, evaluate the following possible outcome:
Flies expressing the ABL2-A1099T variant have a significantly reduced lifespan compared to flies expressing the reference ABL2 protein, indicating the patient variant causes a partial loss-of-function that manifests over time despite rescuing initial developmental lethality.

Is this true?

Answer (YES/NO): YES